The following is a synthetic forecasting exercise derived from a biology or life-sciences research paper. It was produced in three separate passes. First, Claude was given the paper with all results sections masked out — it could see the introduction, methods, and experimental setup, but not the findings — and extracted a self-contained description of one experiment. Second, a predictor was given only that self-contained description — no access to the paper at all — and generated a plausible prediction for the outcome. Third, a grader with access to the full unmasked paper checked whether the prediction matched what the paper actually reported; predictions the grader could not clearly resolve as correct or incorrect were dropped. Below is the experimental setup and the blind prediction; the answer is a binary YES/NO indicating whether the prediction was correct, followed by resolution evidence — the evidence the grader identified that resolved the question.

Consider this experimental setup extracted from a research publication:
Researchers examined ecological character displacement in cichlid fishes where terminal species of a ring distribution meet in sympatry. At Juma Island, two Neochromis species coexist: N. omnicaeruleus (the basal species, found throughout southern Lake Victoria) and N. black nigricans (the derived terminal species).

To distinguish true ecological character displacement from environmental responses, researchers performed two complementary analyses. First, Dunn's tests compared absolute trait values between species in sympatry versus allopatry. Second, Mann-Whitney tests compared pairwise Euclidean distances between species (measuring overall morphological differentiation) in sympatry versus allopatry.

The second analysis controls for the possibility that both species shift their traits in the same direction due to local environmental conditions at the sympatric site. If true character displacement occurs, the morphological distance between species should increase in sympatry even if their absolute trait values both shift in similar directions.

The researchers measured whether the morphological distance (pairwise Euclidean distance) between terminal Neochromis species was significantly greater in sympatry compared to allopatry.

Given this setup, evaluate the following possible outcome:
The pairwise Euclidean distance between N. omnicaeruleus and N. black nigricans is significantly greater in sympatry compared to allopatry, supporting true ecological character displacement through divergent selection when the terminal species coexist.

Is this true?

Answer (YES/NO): YES